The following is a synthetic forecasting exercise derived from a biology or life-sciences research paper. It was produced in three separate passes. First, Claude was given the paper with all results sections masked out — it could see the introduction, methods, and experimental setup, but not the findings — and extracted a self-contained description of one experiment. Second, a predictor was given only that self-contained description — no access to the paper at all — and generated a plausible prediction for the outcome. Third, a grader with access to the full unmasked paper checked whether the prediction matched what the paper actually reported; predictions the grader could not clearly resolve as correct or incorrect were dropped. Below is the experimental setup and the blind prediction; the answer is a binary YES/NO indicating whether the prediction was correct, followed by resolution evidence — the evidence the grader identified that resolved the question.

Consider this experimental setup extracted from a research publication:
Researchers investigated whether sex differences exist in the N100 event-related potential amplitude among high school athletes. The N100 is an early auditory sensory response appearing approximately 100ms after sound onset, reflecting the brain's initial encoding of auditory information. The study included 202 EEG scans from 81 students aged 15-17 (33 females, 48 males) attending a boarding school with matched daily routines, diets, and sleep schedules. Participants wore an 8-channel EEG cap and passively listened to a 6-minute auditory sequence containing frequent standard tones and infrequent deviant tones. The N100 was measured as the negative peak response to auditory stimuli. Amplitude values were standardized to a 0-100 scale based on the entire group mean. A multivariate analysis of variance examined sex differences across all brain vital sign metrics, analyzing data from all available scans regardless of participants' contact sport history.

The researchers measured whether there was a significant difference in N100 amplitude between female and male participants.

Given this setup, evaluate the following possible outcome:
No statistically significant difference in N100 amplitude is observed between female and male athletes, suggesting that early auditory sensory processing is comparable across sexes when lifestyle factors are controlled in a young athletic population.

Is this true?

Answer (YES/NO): YES